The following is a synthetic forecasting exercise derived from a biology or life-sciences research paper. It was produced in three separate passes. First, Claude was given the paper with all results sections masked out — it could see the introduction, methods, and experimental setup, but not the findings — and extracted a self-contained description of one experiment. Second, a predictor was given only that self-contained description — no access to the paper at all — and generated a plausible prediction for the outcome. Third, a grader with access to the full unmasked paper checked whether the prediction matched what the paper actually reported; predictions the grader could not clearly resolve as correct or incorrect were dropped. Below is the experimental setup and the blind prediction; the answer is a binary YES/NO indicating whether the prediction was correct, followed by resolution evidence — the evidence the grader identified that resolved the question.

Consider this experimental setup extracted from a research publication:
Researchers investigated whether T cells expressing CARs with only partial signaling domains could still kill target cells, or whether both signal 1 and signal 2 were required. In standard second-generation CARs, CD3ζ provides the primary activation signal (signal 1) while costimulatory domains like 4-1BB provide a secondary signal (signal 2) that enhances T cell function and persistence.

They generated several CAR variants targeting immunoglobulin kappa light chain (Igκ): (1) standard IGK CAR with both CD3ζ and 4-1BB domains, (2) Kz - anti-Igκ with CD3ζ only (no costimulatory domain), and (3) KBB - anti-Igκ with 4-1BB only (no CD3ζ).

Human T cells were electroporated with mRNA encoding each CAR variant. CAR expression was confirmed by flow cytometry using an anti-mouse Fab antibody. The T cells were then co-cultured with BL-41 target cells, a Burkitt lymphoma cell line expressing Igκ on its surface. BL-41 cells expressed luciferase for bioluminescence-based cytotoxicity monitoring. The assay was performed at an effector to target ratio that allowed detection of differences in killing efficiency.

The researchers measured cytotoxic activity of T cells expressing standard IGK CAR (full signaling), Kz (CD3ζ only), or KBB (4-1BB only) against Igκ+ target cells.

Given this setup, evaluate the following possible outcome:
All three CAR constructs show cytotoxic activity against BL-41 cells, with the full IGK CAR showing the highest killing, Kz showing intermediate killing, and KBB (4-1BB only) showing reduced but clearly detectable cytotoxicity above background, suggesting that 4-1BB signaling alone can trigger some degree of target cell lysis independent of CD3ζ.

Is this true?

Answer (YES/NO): NO